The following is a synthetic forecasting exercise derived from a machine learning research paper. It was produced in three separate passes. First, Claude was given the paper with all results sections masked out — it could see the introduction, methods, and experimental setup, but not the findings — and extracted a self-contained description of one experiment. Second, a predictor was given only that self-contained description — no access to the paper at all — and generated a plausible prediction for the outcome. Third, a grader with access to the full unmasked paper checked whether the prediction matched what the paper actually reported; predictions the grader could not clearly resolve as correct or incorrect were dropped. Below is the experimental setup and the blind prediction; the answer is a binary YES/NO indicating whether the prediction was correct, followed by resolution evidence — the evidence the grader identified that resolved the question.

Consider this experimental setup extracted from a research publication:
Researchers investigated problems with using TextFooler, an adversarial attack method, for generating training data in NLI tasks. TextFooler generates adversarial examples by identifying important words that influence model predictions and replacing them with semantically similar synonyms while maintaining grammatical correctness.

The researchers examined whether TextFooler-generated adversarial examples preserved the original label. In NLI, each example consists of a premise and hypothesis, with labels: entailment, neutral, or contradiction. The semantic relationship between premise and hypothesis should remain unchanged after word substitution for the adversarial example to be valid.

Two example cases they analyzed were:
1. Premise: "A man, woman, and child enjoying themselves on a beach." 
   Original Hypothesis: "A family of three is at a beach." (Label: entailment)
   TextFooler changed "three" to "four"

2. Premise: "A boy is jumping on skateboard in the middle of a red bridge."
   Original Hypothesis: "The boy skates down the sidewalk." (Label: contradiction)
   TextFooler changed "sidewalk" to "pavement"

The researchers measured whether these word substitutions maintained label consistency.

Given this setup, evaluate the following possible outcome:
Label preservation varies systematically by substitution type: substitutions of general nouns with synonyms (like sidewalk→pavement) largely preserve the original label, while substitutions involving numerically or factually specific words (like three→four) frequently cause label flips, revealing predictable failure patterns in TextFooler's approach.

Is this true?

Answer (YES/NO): NO